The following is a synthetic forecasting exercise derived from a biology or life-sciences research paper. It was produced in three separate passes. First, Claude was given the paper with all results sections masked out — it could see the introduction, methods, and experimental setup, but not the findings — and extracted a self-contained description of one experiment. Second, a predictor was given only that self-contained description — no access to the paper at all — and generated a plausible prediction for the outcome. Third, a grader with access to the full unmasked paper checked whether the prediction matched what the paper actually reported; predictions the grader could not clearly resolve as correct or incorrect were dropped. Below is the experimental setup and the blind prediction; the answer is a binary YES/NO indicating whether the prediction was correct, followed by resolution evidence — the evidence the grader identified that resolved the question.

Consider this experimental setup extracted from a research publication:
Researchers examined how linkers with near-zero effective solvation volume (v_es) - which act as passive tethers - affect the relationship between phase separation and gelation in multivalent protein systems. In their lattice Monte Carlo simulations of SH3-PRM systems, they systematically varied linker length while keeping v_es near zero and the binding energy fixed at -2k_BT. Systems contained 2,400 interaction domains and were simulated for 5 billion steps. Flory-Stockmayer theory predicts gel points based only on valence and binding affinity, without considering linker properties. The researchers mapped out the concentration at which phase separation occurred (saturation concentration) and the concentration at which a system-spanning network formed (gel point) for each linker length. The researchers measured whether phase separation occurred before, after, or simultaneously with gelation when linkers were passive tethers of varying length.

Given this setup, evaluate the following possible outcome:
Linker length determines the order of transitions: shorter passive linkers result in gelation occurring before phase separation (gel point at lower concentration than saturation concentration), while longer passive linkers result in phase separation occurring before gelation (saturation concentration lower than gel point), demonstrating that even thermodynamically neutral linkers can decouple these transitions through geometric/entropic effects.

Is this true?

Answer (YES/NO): NO